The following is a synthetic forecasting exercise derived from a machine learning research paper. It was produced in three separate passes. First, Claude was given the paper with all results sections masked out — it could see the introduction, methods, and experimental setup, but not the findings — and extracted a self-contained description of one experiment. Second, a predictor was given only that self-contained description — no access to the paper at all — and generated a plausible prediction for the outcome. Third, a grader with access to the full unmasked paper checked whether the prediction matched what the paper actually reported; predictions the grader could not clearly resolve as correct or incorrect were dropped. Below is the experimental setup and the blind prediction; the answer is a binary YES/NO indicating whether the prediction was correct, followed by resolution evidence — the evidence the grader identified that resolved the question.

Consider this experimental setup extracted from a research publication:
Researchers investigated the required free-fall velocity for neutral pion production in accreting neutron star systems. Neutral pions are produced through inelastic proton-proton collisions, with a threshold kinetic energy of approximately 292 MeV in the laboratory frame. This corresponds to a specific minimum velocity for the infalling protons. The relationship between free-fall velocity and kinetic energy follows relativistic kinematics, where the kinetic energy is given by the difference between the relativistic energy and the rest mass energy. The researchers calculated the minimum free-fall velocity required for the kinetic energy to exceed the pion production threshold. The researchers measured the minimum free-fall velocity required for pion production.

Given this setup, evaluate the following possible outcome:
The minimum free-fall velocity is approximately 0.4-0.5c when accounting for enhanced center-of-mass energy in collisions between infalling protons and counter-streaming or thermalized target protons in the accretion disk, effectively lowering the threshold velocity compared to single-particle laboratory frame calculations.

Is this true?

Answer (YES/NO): NO